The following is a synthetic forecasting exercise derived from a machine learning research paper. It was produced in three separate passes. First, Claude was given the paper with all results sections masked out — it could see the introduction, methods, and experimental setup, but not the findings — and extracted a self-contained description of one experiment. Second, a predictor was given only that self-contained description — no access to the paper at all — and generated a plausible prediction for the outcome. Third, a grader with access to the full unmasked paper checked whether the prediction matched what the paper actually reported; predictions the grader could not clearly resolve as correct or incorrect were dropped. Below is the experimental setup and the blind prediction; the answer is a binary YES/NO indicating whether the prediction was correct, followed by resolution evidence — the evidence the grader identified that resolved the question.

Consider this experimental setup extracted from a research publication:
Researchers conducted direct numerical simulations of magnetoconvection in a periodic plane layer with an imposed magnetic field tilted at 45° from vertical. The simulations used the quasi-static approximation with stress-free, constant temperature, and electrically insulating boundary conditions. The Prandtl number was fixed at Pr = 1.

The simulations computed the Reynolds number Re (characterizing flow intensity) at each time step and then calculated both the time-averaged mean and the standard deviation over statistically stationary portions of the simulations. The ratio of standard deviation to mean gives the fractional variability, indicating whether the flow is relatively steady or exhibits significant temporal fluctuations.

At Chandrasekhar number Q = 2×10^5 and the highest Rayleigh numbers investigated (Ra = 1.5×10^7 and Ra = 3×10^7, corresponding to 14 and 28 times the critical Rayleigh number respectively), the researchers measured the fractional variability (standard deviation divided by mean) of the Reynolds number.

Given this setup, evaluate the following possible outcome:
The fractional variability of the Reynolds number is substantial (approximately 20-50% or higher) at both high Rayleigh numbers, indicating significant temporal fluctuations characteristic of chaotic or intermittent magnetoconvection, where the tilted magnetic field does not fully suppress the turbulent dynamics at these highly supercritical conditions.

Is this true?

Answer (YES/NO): YES